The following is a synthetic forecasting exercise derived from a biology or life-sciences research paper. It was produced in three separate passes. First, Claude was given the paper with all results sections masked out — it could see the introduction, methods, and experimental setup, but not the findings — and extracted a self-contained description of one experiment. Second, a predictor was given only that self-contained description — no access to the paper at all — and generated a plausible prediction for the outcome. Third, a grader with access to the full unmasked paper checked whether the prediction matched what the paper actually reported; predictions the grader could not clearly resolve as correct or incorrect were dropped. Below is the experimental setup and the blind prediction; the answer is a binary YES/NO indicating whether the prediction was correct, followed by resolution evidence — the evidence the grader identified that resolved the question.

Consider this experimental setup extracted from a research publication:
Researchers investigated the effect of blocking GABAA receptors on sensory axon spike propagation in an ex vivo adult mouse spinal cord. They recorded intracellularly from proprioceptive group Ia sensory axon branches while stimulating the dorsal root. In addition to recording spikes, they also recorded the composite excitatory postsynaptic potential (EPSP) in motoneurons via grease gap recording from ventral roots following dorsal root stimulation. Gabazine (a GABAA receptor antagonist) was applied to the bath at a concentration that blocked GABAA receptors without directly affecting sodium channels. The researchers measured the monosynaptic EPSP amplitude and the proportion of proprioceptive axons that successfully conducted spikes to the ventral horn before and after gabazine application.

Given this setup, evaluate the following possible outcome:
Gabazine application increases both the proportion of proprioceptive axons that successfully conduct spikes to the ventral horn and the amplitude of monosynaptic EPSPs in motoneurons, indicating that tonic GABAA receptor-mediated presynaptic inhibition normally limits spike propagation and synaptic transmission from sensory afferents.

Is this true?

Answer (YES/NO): NO